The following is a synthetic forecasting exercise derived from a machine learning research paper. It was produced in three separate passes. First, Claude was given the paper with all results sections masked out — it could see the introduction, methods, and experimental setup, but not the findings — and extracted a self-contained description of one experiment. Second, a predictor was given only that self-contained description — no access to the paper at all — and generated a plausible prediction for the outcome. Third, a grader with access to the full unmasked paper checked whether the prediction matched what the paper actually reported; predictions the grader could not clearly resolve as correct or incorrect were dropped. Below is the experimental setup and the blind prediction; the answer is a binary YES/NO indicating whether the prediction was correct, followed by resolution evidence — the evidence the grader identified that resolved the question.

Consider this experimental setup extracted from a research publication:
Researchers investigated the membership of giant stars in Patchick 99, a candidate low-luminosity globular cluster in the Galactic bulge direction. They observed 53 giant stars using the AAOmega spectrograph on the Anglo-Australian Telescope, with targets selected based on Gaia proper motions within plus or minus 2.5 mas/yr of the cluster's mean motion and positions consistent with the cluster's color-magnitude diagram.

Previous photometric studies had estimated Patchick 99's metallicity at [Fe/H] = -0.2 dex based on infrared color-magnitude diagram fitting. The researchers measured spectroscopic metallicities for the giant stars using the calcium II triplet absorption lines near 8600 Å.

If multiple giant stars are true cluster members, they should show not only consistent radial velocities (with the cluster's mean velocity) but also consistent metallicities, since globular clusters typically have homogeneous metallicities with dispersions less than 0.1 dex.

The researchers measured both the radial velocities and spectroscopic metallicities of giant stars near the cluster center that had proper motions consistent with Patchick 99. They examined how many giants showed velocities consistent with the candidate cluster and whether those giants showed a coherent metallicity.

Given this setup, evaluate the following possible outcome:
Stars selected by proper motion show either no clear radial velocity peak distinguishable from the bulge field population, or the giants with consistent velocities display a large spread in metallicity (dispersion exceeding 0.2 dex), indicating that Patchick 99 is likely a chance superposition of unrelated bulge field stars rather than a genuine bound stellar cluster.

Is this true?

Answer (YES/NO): NO